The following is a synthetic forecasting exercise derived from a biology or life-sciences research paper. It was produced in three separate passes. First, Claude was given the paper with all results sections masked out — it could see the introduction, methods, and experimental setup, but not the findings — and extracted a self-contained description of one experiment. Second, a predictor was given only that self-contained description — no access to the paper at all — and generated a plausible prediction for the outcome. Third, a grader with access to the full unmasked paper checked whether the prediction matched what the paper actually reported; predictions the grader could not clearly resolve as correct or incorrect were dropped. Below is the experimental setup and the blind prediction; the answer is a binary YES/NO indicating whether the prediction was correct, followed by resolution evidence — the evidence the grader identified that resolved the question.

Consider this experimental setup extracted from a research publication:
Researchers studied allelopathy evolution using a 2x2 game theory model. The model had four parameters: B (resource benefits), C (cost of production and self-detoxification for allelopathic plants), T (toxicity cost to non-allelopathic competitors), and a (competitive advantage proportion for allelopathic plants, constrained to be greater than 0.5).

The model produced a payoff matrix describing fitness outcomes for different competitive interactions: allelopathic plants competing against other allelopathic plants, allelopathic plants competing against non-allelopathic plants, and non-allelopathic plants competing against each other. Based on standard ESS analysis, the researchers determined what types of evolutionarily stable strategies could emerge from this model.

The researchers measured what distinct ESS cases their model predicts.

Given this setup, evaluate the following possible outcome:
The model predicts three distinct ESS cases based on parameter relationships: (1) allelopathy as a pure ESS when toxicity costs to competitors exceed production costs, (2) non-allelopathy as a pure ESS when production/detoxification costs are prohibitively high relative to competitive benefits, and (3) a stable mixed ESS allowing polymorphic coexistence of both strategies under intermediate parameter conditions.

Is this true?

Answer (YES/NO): NO